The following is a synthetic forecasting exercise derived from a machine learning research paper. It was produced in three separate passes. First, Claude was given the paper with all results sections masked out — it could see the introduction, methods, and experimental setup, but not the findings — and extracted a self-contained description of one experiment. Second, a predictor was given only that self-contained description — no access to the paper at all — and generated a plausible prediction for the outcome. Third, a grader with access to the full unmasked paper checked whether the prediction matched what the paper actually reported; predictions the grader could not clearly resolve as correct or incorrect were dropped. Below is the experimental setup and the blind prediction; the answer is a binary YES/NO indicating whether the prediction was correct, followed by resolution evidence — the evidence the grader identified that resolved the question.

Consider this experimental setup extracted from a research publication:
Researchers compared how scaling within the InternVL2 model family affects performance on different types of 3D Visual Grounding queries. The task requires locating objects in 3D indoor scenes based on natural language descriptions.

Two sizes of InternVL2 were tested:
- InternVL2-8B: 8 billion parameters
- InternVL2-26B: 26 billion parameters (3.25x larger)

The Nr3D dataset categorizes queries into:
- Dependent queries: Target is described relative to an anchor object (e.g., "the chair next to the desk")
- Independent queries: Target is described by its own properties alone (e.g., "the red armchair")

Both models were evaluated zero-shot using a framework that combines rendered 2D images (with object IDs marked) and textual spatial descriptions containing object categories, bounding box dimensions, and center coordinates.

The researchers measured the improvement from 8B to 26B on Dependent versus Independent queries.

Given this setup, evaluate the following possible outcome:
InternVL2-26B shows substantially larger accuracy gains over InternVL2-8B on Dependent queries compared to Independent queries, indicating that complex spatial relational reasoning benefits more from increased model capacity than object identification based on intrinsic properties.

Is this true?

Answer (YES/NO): NO